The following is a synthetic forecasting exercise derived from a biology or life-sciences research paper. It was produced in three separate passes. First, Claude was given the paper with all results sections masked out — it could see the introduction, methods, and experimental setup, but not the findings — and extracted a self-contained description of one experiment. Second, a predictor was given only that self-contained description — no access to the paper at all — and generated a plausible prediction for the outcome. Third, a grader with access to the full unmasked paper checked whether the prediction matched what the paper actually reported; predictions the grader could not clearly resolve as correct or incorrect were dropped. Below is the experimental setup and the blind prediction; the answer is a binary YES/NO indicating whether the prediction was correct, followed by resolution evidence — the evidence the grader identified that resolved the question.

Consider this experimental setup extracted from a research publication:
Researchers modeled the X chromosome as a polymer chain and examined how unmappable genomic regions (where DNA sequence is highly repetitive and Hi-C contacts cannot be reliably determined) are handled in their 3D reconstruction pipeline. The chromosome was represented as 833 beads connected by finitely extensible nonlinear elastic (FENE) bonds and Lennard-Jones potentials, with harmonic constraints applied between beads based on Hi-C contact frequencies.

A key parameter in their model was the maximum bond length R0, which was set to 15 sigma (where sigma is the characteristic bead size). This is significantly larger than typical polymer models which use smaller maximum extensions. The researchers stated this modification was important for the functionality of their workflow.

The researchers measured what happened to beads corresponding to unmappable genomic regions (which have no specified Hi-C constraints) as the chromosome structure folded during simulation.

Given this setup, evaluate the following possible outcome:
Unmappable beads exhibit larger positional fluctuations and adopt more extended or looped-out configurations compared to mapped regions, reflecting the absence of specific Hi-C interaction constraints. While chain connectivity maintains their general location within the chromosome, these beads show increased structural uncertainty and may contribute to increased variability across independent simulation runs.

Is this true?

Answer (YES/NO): YES